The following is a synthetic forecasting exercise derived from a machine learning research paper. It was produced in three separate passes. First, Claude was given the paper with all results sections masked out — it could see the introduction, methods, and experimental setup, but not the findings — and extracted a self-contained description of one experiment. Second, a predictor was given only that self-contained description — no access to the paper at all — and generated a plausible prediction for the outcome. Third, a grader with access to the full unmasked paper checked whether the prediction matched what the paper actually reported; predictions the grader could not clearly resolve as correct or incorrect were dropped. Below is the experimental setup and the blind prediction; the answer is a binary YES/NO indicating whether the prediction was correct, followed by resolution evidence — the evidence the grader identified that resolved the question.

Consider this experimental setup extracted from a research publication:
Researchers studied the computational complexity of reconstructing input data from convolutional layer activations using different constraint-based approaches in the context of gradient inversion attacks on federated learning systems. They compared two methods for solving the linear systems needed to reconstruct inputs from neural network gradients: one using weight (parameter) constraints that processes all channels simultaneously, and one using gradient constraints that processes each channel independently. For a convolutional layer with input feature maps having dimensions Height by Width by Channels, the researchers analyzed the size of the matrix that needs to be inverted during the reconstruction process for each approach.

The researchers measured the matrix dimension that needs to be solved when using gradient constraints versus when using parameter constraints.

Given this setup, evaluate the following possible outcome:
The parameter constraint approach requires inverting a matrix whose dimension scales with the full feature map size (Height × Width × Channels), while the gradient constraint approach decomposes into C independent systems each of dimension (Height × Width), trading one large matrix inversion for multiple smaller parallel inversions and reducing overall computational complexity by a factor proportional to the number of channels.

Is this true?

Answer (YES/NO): NO